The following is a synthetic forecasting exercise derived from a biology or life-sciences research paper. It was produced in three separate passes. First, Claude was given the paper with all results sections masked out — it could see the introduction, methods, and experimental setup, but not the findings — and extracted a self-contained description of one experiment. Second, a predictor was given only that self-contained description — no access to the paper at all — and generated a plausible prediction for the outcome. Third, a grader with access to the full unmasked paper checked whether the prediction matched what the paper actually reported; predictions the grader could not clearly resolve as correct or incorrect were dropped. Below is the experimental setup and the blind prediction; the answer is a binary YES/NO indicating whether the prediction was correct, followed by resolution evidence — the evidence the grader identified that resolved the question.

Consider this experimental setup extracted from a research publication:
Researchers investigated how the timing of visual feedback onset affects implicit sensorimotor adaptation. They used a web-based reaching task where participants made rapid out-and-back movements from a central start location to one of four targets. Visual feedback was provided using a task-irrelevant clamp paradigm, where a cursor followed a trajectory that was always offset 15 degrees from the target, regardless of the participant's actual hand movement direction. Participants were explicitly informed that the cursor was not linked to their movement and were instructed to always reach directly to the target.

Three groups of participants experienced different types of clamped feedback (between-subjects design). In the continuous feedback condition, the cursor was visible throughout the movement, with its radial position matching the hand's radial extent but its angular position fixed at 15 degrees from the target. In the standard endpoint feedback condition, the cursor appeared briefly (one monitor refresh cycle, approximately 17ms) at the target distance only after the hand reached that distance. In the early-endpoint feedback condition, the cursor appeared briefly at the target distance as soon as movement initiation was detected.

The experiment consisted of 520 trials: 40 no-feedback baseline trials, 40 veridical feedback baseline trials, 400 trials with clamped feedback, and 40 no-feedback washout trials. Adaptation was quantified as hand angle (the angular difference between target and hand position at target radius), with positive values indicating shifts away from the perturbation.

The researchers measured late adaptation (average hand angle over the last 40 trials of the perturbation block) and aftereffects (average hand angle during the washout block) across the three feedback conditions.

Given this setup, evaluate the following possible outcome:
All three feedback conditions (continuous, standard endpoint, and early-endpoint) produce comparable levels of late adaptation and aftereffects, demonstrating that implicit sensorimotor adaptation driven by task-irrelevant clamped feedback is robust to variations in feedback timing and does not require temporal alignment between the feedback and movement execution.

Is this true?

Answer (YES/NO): NO